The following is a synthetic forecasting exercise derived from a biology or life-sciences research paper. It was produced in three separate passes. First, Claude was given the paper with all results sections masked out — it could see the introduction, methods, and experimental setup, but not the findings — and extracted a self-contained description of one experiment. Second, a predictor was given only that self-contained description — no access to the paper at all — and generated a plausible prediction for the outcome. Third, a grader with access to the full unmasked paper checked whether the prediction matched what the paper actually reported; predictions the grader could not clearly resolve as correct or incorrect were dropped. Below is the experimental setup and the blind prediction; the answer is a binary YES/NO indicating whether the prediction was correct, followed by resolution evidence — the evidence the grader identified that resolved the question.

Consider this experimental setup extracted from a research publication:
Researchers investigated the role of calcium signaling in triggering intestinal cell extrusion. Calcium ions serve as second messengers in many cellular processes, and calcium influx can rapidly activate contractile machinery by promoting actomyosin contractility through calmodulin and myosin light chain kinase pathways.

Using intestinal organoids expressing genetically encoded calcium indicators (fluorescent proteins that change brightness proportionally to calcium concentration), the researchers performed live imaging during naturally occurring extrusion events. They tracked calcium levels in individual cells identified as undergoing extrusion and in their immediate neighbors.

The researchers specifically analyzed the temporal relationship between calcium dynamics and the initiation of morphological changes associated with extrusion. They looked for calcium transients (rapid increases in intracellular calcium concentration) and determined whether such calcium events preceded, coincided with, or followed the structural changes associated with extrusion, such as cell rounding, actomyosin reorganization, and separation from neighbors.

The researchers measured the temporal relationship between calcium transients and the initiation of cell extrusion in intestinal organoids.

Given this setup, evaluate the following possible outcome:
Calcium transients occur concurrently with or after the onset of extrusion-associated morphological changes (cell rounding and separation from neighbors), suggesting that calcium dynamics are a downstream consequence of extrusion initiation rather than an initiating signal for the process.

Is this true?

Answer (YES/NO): NO